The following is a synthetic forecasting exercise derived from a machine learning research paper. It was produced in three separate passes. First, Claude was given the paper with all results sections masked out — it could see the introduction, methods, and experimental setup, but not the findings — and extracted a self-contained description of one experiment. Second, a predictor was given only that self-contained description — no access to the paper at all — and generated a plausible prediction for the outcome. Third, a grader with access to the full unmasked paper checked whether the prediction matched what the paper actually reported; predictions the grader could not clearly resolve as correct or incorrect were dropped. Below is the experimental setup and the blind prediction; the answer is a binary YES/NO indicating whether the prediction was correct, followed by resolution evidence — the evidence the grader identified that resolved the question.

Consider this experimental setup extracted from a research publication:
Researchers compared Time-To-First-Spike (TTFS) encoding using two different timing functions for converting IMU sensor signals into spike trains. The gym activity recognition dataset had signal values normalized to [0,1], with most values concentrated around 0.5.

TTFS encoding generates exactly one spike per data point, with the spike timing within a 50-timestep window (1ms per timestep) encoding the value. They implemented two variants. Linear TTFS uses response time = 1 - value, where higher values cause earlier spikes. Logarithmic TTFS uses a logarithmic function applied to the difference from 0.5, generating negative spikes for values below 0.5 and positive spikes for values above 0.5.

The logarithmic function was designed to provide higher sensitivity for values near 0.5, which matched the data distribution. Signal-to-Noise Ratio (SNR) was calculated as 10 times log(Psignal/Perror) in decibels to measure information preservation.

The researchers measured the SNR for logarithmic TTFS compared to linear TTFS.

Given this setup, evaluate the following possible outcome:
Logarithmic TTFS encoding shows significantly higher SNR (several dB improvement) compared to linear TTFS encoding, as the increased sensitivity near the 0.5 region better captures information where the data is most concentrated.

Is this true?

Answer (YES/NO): YES